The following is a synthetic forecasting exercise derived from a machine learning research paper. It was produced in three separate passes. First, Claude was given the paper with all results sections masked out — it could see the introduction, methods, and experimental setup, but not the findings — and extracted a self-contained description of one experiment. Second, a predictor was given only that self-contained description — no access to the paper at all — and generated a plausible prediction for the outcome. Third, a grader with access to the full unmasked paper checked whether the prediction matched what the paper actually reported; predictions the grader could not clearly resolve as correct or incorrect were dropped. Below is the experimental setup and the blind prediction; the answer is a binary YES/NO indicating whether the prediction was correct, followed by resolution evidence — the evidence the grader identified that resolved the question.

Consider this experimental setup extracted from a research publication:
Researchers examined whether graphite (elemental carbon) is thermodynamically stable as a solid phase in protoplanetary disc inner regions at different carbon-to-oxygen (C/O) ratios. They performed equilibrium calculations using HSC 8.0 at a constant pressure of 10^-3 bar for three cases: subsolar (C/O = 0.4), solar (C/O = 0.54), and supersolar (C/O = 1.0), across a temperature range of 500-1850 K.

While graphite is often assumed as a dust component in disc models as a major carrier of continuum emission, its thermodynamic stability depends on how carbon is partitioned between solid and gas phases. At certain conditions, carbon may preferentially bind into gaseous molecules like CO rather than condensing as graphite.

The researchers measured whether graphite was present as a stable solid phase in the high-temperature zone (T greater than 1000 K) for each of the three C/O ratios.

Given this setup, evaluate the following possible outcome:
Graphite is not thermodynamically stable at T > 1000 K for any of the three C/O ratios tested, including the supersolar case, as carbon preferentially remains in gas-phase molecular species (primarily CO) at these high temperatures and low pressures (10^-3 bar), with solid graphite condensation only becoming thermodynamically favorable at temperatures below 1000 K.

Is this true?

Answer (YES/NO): NO